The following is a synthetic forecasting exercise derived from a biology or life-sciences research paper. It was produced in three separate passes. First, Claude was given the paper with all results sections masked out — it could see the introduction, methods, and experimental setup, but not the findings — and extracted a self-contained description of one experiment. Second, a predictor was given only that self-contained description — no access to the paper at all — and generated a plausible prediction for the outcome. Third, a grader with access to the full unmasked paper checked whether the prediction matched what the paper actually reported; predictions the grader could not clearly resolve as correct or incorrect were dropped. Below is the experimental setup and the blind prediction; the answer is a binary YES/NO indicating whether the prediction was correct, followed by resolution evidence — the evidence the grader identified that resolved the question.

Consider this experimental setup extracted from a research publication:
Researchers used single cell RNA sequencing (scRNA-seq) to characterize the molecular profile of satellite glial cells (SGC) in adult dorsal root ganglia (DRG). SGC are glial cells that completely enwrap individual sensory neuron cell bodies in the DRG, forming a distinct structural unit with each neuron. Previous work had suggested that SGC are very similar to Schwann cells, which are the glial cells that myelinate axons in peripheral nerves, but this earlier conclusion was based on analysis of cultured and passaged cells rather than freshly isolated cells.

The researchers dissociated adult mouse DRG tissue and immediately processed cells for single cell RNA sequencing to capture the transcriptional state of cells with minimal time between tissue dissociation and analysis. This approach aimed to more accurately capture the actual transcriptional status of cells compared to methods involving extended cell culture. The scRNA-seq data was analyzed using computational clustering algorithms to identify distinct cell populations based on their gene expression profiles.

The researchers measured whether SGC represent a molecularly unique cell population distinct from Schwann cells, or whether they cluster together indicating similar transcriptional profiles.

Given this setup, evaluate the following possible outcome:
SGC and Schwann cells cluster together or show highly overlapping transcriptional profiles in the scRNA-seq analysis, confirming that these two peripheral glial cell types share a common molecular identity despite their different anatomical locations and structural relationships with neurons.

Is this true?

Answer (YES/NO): NO